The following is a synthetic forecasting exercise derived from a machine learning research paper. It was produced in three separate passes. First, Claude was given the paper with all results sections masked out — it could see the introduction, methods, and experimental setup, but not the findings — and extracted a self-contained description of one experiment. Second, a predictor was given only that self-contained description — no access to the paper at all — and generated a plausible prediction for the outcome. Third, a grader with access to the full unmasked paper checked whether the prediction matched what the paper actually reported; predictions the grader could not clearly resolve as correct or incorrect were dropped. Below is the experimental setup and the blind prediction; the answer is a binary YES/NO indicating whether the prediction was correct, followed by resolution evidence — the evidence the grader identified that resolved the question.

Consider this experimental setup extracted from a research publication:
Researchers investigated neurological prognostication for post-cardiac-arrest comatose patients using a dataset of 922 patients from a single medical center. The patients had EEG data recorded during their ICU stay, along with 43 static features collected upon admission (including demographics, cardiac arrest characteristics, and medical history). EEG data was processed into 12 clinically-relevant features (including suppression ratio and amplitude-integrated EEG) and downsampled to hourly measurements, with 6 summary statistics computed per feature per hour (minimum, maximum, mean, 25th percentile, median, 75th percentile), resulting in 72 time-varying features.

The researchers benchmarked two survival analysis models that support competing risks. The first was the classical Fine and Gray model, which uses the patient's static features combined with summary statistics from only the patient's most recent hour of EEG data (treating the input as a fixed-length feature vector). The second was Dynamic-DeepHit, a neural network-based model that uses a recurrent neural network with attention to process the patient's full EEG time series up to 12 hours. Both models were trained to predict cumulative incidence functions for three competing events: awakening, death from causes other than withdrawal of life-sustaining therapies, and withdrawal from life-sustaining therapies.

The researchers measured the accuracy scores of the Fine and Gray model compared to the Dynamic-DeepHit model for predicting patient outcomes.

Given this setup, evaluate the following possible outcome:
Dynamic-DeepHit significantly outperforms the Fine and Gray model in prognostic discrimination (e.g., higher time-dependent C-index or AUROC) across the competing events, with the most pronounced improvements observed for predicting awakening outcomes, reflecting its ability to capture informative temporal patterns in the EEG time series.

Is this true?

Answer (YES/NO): NO